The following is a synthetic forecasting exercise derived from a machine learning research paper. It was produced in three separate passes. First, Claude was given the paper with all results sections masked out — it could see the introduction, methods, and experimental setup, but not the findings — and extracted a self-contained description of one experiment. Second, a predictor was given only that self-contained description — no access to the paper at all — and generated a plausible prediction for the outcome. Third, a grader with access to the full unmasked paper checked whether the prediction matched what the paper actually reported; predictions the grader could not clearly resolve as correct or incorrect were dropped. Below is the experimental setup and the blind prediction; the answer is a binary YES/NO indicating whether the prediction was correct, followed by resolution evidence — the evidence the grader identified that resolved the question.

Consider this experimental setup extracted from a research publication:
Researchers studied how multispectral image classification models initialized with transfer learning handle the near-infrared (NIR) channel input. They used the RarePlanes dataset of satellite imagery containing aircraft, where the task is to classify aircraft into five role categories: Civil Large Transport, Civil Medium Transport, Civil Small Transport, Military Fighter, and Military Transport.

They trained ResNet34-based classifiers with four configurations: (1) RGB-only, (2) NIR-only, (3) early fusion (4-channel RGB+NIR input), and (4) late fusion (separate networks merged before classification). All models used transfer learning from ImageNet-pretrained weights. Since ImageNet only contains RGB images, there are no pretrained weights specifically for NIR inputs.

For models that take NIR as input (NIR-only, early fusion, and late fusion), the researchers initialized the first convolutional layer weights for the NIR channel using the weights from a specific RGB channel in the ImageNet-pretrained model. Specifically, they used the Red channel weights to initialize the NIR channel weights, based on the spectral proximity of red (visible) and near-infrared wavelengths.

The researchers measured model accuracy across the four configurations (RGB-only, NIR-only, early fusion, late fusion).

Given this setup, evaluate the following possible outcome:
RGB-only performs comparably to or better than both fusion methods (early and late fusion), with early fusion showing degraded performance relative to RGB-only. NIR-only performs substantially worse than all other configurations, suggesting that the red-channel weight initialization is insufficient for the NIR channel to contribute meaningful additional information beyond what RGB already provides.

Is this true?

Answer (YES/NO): NO